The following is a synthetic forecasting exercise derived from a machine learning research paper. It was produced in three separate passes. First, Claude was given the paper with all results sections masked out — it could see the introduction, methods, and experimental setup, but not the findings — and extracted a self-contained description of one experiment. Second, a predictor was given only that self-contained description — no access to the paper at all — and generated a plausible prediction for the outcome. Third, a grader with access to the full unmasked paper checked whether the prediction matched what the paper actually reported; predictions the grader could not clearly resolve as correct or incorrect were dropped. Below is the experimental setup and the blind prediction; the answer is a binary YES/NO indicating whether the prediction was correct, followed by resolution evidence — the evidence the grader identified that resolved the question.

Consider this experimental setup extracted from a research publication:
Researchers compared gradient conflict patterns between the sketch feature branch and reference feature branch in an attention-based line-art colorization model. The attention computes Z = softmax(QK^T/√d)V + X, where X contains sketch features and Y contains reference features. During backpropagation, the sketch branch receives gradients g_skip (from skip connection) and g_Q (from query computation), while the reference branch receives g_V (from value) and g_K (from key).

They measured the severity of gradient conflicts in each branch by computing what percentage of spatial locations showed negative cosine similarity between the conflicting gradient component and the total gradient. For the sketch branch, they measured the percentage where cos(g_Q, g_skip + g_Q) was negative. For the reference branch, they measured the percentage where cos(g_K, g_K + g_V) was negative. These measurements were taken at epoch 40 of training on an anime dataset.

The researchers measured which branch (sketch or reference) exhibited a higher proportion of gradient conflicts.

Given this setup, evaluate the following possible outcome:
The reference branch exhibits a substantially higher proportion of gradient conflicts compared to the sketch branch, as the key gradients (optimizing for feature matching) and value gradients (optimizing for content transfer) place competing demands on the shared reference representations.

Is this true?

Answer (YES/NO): NO